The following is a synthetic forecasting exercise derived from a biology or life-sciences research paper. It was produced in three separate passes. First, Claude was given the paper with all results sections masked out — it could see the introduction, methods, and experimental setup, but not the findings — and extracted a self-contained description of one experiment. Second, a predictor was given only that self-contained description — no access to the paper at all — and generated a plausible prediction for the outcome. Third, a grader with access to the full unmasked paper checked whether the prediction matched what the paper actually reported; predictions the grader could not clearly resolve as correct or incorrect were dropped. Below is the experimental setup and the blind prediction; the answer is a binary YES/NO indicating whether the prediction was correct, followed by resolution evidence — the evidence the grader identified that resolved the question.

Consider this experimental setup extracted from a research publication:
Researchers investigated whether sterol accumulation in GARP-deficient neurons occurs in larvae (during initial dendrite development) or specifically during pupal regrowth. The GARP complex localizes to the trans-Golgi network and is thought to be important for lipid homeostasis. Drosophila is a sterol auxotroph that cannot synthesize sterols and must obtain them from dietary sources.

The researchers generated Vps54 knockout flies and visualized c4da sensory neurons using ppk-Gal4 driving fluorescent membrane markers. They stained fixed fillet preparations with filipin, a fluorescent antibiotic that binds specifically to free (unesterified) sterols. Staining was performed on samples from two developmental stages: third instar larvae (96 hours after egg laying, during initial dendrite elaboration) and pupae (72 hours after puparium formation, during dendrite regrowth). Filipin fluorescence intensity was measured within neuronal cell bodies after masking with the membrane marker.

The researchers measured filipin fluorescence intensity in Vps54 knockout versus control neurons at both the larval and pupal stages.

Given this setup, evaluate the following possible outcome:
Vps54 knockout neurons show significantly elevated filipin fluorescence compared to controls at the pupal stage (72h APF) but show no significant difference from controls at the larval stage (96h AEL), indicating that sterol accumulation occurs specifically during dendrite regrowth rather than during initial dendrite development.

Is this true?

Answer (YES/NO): YES